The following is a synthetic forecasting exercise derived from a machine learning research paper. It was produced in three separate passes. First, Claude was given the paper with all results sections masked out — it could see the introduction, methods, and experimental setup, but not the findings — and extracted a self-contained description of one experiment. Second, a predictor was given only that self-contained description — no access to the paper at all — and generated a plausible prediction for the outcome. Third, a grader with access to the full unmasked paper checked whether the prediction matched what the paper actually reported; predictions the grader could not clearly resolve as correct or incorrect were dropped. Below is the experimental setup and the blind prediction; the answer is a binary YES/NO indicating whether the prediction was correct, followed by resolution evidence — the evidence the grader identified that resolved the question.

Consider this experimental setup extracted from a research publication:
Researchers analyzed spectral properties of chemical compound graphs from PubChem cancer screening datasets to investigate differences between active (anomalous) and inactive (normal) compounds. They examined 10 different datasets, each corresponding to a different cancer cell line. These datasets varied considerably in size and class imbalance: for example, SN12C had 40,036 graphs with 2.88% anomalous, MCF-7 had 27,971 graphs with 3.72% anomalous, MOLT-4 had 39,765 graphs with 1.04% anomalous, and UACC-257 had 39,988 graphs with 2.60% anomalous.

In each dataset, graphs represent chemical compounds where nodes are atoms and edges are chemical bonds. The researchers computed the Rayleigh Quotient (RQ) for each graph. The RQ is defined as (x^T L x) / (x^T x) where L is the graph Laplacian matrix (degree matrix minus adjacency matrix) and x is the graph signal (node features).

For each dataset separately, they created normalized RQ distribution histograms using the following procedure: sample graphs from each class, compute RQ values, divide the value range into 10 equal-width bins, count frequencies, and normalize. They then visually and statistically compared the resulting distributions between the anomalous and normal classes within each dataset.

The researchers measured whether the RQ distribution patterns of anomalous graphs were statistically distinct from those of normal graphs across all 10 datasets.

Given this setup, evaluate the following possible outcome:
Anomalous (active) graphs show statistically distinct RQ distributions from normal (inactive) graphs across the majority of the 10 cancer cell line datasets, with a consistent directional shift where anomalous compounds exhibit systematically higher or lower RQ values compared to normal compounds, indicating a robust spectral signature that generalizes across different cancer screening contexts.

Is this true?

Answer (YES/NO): NO